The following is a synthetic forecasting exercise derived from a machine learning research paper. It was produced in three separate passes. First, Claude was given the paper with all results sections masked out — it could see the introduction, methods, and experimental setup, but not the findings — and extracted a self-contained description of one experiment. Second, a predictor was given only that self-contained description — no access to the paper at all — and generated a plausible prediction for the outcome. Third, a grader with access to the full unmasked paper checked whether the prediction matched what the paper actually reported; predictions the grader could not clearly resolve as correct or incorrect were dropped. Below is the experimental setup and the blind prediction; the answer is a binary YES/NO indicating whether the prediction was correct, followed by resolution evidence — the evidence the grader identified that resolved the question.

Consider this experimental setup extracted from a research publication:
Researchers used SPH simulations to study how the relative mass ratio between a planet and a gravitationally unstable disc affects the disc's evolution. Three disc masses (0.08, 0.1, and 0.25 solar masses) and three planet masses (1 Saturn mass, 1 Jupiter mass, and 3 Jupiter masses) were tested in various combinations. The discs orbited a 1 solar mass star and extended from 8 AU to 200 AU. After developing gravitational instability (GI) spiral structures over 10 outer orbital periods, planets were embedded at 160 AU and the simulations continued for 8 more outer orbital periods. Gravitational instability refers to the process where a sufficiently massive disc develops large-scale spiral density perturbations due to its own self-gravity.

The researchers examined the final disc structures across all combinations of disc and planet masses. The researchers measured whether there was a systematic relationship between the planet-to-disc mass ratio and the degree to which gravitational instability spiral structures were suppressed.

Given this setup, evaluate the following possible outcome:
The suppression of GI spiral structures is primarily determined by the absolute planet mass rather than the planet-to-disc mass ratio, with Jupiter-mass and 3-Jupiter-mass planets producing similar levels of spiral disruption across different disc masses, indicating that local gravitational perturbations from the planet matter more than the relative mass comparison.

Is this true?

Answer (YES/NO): NO